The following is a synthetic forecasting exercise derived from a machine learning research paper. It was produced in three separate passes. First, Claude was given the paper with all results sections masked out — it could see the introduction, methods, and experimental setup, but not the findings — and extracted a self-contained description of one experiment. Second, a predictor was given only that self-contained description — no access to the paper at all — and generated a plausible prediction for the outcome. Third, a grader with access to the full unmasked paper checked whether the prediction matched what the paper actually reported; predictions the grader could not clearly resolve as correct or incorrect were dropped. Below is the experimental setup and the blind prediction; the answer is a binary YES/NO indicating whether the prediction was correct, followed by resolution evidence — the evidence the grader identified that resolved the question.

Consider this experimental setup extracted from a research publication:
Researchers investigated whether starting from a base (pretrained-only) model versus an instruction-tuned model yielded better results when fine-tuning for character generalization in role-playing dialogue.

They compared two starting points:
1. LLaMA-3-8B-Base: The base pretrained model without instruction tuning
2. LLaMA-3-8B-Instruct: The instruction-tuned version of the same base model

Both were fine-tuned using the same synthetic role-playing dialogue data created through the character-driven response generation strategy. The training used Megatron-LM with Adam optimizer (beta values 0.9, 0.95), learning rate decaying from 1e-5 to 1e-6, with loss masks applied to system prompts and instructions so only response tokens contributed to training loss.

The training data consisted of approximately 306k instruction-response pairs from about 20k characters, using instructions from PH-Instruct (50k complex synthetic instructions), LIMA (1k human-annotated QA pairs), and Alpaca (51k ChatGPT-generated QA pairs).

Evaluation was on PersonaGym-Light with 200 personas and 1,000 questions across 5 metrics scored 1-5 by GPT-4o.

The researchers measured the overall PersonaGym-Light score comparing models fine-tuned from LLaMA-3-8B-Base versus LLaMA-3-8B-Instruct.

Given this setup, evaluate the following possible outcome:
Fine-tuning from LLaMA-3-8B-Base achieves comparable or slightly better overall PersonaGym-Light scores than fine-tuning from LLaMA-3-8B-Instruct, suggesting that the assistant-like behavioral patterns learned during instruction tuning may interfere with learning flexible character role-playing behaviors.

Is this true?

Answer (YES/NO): NO